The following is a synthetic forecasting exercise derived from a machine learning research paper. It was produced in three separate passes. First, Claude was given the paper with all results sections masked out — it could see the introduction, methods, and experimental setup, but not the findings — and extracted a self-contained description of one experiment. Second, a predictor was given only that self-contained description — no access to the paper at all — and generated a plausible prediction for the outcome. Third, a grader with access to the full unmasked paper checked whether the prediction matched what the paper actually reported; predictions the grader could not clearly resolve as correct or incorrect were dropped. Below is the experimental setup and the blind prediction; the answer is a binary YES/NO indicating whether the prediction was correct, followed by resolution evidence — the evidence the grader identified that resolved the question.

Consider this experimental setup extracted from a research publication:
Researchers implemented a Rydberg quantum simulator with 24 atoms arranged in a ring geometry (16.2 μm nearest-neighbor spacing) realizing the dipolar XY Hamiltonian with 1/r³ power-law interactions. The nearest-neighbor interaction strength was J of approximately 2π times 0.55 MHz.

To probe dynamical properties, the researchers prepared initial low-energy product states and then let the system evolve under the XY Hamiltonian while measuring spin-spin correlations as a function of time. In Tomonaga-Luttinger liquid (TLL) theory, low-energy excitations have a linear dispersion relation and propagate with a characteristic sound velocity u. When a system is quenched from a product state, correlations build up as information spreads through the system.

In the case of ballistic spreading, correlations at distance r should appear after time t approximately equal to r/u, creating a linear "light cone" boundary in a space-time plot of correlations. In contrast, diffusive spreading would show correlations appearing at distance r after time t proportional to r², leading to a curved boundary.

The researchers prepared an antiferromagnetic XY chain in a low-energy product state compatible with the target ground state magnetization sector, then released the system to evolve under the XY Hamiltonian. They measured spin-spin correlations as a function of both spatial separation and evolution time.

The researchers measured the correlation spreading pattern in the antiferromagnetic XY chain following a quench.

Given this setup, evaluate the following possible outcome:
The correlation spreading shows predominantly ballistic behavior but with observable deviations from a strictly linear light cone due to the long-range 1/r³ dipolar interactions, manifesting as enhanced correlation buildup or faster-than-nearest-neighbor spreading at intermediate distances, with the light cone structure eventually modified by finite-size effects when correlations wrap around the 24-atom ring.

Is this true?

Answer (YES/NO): NO